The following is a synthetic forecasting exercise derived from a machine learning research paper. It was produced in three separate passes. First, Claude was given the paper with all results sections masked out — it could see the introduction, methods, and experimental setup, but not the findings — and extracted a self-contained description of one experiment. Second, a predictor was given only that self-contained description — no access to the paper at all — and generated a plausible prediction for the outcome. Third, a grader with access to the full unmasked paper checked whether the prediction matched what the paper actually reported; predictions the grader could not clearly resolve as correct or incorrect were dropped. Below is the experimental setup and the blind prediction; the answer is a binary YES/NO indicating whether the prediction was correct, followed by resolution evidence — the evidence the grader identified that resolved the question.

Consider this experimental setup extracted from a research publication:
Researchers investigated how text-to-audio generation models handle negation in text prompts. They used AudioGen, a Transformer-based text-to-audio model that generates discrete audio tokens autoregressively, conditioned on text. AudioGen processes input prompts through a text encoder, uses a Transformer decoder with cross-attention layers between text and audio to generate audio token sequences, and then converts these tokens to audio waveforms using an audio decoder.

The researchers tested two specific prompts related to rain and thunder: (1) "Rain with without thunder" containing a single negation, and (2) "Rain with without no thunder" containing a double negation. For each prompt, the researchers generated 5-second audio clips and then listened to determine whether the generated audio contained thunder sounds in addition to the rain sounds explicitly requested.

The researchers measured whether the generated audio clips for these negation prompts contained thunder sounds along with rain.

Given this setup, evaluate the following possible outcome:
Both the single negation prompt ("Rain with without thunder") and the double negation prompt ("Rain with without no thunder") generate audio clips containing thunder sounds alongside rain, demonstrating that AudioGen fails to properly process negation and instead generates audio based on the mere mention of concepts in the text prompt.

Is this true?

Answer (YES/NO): YES